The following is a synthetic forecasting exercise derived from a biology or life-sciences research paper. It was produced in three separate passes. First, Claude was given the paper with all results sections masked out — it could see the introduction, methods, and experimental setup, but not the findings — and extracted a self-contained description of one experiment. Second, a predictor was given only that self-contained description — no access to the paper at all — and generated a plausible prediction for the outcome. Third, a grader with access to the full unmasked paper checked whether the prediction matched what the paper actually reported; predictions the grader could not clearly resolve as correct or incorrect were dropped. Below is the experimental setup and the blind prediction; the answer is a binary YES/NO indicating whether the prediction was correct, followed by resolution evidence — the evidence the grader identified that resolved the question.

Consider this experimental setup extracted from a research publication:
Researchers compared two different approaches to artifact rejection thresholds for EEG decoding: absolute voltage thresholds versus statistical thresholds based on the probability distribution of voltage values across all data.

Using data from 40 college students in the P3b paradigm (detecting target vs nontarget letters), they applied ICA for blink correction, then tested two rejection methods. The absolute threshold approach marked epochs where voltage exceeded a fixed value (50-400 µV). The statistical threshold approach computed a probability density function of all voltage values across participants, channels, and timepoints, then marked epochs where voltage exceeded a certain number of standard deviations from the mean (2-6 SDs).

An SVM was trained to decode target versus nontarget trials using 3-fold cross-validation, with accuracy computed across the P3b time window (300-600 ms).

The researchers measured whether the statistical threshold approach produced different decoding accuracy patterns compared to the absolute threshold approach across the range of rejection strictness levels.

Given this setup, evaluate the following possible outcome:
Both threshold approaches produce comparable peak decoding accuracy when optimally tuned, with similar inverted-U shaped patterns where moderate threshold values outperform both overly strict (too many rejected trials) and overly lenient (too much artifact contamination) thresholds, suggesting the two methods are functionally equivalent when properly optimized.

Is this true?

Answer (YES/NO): NO